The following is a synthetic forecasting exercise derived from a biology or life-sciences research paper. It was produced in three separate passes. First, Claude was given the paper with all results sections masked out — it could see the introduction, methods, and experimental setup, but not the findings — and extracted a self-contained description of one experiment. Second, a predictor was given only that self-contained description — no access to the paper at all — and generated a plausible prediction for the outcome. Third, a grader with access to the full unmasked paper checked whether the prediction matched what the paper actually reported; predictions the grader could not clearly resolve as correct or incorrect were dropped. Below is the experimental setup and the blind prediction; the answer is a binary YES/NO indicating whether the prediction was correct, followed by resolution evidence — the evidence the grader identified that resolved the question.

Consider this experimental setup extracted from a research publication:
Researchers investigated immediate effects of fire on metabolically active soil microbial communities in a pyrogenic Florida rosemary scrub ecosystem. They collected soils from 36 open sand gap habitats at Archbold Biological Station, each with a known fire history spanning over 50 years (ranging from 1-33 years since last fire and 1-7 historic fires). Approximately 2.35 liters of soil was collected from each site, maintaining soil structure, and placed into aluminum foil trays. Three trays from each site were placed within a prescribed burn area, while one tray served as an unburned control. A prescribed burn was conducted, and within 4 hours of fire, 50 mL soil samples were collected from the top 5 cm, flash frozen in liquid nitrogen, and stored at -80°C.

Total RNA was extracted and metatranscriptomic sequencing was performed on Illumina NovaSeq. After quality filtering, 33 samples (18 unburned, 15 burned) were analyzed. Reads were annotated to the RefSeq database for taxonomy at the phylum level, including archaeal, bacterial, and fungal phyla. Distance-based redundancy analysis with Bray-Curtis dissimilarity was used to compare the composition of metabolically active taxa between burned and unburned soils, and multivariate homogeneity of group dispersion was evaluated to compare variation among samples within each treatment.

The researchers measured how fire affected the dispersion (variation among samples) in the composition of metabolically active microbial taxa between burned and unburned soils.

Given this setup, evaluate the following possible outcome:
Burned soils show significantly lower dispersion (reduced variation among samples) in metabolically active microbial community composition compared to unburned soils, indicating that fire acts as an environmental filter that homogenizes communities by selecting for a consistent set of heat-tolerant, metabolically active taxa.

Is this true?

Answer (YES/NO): YES